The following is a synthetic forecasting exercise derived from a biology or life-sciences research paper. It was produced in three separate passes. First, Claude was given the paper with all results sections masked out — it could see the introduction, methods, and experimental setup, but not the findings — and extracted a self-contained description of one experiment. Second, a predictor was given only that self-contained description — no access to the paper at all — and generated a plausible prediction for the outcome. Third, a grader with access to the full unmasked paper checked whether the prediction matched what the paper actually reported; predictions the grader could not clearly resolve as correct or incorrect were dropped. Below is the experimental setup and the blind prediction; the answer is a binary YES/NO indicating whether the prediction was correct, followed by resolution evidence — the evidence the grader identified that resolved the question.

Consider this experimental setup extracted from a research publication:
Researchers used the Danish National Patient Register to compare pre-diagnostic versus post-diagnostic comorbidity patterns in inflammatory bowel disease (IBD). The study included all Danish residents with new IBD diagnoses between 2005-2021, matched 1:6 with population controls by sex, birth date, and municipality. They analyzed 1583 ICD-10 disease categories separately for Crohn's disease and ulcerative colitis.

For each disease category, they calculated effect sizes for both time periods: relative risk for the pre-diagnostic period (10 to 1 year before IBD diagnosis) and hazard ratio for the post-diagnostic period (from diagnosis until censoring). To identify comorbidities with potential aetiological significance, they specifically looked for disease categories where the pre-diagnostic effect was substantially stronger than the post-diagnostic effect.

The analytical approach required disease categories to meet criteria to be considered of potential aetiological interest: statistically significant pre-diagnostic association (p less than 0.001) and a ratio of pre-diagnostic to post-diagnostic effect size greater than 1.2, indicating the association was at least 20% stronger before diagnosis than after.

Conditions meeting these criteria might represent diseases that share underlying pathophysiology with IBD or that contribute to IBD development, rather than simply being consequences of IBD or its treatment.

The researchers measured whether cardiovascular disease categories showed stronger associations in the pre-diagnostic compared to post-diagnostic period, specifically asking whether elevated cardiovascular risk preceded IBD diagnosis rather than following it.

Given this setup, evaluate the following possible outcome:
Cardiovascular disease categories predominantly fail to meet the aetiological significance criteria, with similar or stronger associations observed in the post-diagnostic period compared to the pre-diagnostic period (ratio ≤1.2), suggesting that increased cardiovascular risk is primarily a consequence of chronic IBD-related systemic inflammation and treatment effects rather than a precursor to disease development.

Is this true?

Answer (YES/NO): NO